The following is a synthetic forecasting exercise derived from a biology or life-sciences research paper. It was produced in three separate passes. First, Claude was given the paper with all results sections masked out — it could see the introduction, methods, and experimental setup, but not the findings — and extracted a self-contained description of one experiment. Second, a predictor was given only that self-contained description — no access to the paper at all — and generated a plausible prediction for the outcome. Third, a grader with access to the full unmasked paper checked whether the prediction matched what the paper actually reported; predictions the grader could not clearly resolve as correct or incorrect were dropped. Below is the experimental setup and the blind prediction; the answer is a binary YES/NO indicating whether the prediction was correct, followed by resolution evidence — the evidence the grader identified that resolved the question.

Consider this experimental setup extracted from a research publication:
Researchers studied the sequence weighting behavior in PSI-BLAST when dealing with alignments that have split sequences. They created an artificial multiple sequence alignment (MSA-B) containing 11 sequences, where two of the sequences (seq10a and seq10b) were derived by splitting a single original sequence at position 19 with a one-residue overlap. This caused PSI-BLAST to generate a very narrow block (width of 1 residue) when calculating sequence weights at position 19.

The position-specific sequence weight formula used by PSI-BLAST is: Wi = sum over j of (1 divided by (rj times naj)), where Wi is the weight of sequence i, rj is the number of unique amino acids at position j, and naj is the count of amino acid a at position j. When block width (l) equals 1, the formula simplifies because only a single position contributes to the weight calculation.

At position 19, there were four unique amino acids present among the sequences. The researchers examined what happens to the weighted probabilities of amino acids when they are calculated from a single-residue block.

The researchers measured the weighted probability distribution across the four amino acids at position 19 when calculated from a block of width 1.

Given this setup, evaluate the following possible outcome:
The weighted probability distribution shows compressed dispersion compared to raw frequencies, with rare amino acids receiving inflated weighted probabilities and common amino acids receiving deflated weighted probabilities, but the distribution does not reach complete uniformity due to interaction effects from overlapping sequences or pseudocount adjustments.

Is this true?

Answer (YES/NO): NO